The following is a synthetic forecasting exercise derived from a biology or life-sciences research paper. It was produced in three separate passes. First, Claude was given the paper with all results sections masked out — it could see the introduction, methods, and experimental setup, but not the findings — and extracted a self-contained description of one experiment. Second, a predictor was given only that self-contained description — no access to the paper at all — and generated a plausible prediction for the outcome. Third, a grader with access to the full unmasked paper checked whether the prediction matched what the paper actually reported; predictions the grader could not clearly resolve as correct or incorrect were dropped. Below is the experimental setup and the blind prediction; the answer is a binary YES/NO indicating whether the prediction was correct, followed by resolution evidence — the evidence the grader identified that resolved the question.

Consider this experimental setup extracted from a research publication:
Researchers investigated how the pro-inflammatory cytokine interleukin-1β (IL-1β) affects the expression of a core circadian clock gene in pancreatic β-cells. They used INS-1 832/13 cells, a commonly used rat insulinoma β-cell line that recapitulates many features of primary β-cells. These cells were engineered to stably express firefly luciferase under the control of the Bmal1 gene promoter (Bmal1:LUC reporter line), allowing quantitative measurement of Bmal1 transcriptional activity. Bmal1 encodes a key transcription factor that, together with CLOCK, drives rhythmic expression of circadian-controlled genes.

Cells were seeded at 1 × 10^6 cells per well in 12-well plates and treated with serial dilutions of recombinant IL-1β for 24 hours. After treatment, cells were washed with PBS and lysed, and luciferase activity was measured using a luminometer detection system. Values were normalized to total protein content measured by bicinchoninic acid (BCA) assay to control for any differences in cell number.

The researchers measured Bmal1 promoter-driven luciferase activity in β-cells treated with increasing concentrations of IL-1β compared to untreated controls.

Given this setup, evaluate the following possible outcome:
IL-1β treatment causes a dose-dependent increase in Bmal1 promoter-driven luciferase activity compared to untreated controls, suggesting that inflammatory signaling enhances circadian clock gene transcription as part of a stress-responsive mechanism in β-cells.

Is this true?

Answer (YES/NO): NO